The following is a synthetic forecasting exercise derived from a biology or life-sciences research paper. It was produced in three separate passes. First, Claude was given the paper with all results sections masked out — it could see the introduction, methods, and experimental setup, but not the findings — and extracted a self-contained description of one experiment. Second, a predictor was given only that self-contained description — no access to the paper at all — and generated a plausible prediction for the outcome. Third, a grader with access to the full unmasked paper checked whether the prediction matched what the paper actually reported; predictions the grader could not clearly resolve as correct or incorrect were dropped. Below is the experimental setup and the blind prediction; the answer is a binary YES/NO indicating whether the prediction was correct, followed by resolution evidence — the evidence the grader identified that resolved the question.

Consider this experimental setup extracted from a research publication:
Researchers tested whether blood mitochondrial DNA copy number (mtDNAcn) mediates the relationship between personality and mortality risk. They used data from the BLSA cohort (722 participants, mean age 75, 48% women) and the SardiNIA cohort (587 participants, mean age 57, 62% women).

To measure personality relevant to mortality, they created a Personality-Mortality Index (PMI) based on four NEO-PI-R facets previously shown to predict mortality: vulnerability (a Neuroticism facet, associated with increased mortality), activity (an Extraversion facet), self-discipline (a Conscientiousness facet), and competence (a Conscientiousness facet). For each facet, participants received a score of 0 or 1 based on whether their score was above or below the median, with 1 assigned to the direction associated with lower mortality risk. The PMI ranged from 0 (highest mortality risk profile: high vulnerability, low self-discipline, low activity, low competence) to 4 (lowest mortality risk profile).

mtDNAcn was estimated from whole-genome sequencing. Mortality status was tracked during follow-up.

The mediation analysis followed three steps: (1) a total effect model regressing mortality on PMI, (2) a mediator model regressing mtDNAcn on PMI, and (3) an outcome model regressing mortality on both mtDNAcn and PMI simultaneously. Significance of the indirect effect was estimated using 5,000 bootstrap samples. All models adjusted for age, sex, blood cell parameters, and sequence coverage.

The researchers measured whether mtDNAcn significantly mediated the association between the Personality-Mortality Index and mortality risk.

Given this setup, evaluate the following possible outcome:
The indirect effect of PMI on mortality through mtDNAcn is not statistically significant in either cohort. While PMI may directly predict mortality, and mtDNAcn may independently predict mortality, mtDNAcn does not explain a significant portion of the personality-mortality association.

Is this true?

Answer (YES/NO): NO